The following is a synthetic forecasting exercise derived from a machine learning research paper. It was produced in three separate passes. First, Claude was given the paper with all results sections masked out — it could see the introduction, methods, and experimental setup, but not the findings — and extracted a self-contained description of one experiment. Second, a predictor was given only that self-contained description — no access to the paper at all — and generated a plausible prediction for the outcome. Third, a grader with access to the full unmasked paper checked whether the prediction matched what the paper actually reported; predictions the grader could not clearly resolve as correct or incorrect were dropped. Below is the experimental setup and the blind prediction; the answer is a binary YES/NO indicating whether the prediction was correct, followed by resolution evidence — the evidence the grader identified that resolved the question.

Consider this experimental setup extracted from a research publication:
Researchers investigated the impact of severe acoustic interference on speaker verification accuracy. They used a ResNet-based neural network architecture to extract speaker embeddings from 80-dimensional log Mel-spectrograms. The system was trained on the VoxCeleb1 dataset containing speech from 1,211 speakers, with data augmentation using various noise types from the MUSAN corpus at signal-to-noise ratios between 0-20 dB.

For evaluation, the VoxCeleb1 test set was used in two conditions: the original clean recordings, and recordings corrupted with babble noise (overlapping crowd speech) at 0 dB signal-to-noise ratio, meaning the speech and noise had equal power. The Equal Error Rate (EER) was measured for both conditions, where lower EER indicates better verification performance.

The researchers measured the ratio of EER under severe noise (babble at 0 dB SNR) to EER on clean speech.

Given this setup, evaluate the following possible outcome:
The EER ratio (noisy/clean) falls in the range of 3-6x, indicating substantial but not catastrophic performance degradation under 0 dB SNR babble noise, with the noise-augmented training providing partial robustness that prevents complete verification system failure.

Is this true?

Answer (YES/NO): YES